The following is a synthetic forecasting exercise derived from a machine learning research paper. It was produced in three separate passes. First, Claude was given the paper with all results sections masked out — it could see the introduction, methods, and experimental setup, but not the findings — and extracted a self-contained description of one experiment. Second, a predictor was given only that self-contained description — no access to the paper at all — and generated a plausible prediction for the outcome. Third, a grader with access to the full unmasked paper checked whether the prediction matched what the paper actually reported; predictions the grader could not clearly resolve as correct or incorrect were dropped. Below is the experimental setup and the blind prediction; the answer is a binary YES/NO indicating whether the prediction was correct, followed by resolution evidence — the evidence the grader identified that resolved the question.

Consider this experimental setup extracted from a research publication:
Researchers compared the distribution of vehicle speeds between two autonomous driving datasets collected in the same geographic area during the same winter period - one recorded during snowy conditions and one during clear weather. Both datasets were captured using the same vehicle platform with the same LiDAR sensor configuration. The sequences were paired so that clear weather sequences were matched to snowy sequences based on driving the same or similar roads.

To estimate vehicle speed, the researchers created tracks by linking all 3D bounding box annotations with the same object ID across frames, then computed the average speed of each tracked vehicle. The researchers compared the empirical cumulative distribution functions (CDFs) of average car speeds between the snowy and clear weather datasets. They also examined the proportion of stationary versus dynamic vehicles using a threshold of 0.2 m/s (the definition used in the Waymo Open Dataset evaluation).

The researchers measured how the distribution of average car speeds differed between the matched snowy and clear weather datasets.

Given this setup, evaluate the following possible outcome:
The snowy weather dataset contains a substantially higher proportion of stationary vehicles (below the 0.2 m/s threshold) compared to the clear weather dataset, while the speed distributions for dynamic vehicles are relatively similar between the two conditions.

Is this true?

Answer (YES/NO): NO